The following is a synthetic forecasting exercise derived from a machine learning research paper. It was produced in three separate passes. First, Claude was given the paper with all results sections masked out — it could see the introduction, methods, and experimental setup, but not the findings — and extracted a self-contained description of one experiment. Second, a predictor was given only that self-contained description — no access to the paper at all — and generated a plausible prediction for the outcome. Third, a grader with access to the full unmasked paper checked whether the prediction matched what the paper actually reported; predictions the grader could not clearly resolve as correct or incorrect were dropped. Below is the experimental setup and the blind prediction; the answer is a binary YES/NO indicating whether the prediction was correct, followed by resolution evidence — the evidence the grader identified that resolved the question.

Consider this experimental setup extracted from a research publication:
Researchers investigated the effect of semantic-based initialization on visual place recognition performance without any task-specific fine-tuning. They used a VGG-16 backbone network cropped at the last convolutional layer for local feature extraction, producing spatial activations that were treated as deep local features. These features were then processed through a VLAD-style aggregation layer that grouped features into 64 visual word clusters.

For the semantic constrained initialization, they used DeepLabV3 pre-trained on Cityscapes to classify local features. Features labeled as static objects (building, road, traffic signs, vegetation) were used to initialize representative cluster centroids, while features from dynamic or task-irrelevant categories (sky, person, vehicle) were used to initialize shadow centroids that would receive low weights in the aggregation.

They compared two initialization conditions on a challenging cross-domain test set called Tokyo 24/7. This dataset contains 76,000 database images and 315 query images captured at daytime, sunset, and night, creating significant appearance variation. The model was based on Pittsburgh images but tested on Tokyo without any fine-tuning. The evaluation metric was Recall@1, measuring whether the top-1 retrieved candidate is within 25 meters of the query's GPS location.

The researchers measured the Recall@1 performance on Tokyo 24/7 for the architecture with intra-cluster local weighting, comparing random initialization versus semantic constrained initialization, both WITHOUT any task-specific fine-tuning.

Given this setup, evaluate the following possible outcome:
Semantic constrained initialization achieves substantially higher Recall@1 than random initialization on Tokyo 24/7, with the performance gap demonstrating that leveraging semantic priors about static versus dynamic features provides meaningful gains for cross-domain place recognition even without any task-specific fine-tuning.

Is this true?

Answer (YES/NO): YES